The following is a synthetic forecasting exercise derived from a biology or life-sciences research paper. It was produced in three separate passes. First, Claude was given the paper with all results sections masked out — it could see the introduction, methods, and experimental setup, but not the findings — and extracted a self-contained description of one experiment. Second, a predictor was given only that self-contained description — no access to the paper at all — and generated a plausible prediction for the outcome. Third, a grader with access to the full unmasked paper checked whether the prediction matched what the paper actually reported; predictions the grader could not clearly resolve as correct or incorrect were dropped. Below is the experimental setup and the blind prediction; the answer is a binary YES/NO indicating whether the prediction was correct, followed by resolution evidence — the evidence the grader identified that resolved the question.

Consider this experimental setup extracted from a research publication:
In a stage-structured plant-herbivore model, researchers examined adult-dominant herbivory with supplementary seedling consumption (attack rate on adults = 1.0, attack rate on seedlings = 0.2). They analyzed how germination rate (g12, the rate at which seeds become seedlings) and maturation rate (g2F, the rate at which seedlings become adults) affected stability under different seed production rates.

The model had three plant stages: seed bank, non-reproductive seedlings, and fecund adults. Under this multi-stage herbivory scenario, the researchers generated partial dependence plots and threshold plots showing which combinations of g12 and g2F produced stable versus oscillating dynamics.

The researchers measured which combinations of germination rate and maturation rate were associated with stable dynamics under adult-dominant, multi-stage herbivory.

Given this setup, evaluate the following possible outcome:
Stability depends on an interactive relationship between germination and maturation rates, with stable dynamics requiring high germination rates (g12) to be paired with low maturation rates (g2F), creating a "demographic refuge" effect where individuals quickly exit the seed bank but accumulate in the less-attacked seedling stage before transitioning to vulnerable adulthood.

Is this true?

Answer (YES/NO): NO